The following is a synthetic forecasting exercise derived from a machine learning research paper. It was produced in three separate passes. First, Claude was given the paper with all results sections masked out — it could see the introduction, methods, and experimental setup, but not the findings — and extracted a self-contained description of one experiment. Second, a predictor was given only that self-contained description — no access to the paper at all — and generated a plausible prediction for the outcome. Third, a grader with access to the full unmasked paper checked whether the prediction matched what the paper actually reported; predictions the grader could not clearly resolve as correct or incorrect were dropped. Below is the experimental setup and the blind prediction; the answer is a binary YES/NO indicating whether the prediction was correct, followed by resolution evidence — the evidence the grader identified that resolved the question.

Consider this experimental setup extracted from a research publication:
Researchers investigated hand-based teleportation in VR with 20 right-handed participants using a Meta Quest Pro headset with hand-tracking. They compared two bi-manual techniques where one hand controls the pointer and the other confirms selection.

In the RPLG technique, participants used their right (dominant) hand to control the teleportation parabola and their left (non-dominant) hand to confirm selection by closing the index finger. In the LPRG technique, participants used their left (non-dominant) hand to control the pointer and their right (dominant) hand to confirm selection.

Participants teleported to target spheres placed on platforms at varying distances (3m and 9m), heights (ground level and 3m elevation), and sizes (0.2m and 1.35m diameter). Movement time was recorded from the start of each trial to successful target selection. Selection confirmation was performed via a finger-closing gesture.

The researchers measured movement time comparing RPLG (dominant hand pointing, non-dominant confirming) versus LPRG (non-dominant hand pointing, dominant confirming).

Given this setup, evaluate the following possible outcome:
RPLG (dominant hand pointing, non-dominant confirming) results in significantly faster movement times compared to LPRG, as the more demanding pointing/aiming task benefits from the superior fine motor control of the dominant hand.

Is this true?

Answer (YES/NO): YES